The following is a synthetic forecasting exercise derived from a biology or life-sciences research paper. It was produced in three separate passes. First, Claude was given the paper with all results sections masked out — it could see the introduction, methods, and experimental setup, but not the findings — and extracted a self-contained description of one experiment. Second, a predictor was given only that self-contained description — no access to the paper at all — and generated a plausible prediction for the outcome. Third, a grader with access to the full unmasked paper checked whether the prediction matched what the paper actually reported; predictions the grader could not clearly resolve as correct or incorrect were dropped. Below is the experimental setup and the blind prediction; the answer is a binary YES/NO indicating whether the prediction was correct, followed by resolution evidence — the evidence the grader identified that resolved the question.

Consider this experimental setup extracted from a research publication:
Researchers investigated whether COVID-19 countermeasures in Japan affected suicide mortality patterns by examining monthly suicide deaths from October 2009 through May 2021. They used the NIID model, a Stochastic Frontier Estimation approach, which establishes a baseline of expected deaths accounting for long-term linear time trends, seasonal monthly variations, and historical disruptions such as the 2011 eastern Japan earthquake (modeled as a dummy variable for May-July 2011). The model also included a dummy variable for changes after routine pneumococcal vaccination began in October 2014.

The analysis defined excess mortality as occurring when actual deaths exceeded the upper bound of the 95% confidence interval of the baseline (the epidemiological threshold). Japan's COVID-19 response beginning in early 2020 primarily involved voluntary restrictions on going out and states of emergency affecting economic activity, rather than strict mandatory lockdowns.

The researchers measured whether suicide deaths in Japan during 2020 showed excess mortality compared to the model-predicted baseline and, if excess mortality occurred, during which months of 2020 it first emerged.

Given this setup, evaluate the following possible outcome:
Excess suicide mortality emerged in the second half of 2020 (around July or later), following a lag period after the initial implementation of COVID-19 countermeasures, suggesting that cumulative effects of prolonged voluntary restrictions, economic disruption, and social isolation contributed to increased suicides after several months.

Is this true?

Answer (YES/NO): YES